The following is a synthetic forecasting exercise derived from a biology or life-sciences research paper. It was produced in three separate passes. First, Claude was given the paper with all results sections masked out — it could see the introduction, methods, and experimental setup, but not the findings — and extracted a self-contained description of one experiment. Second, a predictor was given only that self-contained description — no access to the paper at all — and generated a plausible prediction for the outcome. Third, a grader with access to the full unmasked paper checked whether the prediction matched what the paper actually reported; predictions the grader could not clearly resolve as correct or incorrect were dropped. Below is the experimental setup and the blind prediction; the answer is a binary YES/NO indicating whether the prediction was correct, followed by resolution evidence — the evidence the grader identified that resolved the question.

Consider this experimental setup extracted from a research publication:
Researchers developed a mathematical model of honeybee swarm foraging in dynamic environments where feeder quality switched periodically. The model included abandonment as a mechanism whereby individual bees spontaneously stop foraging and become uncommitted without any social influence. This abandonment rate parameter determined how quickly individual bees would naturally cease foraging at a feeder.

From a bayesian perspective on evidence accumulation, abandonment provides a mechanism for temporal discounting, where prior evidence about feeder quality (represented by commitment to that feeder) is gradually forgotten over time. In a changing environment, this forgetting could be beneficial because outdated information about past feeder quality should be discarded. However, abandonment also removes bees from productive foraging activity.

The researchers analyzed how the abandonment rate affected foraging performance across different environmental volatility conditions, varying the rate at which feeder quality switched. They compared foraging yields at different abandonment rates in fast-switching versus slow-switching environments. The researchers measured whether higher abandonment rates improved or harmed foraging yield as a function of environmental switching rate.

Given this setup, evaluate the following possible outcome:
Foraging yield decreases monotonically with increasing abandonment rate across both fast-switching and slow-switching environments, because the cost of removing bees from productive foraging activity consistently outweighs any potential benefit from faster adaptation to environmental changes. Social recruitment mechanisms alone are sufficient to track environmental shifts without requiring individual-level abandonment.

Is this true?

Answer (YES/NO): NO